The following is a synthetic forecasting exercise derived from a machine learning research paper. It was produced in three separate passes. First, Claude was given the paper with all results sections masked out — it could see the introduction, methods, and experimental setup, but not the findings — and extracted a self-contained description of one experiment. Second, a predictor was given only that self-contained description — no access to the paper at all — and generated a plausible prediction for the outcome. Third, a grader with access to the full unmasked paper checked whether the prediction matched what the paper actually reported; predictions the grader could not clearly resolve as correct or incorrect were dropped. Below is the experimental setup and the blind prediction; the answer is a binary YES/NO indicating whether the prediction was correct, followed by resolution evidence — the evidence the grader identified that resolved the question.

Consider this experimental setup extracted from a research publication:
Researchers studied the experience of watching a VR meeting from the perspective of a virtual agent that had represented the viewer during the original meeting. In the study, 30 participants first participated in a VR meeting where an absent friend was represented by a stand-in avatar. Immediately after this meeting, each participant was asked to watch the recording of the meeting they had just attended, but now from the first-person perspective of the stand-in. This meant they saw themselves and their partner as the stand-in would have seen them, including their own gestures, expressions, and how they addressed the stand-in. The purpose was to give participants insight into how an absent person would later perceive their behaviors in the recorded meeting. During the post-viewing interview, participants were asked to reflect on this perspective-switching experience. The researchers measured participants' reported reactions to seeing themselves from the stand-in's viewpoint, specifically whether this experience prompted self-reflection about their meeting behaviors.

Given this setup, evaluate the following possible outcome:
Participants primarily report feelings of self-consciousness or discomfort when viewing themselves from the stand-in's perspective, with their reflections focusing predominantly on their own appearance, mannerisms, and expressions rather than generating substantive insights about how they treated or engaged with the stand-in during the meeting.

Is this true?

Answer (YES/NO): NO